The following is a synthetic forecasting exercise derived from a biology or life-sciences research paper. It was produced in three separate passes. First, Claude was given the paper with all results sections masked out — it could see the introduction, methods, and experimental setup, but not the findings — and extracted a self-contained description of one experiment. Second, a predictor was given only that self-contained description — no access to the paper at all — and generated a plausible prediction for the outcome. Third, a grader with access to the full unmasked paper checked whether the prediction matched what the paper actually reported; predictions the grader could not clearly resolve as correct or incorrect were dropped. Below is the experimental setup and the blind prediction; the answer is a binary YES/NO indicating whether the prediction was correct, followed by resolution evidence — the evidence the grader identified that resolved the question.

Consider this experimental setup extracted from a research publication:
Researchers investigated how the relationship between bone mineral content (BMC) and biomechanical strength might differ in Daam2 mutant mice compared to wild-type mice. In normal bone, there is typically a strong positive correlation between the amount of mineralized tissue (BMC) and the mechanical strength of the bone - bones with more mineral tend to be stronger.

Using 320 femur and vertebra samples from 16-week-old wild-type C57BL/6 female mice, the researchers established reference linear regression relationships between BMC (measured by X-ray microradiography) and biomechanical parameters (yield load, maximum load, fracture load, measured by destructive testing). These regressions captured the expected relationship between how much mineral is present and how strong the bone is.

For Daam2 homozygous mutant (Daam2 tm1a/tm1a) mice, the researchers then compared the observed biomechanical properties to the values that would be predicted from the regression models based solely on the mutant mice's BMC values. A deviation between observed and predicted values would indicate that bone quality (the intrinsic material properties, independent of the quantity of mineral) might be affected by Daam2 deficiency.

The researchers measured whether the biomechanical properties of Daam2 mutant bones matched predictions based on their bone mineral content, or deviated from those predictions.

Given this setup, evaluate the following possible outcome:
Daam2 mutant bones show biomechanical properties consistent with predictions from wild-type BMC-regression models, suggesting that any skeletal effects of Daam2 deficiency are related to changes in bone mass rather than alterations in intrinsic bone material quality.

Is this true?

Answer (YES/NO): NO